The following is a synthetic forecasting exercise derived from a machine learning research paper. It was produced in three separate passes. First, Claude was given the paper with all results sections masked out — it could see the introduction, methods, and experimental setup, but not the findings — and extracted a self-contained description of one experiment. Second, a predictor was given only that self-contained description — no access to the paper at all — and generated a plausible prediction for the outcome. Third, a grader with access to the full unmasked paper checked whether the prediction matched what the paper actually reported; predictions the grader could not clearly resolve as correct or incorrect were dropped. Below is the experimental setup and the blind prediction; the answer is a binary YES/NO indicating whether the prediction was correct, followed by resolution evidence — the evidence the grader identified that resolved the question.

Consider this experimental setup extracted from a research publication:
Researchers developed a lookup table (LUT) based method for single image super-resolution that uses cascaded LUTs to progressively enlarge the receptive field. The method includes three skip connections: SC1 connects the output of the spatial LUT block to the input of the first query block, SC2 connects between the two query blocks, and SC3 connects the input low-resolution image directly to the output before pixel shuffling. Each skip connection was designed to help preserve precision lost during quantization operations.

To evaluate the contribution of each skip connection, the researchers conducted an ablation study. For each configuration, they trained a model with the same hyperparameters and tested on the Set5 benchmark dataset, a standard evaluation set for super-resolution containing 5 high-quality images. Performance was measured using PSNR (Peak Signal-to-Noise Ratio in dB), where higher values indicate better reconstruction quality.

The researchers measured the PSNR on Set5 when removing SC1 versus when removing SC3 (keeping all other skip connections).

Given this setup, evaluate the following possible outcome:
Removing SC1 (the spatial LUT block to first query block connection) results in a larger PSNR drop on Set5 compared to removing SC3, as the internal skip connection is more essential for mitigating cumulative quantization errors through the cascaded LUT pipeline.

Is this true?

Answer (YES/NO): NO